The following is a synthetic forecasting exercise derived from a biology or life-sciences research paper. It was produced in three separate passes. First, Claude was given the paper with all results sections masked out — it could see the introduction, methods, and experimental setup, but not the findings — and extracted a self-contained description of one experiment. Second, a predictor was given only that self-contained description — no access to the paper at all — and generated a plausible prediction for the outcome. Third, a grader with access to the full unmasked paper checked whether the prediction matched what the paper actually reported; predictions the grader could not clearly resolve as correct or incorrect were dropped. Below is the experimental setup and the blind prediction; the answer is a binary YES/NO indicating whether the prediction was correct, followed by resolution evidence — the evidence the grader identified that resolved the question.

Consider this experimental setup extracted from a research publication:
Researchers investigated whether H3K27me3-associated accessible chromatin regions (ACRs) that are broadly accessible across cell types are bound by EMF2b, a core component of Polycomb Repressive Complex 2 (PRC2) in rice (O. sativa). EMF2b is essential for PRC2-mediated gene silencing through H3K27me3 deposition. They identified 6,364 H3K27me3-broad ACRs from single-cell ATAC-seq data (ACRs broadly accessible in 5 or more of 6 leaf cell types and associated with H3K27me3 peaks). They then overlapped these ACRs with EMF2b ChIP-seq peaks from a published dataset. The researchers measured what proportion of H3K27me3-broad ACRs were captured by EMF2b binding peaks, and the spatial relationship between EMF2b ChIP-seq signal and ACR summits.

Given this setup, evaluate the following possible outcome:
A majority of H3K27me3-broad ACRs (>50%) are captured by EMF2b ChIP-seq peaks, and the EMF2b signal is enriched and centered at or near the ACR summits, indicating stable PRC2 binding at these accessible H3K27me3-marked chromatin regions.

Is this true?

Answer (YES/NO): YES